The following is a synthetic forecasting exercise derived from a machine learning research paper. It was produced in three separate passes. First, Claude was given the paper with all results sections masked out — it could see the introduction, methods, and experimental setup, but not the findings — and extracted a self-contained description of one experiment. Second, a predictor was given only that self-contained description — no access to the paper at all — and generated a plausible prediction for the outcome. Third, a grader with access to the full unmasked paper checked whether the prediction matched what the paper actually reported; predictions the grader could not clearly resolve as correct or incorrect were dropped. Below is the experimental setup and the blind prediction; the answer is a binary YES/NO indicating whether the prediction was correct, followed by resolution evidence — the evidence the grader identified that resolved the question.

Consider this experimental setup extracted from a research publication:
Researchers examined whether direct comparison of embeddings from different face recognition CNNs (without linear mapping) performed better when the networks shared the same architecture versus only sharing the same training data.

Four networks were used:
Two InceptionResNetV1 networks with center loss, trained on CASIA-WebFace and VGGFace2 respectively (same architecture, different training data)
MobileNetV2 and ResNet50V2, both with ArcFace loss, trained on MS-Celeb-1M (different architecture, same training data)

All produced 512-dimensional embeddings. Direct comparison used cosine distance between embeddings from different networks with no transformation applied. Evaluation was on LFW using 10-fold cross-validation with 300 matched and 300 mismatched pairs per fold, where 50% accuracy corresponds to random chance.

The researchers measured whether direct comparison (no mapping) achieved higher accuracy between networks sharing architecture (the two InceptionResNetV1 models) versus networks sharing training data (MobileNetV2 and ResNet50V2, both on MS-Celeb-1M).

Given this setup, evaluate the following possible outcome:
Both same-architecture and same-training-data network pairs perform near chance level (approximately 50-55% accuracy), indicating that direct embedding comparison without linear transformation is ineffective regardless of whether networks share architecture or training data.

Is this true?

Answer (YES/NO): NO